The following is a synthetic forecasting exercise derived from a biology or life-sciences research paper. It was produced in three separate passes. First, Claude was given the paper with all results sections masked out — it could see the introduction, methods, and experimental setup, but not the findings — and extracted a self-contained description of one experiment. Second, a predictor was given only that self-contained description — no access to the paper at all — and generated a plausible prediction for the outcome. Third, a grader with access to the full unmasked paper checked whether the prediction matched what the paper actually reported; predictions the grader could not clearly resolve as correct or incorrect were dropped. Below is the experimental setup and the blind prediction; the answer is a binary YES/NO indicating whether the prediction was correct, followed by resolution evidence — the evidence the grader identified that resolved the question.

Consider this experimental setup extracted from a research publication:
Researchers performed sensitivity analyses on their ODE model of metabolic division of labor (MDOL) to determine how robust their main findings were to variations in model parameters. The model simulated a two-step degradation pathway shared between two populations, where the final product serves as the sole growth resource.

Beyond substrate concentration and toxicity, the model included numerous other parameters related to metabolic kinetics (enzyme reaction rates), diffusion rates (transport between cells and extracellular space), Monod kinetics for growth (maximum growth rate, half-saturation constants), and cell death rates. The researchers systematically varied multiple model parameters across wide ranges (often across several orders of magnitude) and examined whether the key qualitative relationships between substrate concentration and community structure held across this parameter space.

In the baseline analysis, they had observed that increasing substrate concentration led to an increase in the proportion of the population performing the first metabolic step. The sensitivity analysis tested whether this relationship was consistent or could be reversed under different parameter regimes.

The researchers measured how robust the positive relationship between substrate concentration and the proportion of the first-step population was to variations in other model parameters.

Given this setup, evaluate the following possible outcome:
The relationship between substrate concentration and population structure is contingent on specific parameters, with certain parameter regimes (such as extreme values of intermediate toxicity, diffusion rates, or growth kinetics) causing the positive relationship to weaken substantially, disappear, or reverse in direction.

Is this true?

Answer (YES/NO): NO